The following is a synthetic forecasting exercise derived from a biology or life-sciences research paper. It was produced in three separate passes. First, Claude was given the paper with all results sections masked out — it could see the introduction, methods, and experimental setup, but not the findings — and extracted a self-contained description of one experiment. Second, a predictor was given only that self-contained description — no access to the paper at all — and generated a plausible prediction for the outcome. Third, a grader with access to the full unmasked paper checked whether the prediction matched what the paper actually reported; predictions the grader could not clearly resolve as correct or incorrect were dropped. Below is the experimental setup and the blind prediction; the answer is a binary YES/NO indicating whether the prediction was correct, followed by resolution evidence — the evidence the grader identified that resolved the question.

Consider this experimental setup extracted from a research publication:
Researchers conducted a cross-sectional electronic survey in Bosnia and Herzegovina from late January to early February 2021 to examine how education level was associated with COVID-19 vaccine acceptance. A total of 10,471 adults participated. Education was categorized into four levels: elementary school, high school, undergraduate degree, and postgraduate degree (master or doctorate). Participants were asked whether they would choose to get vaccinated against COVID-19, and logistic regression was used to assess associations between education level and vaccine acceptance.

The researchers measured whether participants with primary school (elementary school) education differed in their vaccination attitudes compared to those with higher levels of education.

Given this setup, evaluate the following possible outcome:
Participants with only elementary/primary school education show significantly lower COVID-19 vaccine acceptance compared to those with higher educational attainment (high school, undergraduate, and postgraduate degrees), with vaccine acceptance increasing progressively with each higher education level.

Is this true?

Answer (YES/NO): YES